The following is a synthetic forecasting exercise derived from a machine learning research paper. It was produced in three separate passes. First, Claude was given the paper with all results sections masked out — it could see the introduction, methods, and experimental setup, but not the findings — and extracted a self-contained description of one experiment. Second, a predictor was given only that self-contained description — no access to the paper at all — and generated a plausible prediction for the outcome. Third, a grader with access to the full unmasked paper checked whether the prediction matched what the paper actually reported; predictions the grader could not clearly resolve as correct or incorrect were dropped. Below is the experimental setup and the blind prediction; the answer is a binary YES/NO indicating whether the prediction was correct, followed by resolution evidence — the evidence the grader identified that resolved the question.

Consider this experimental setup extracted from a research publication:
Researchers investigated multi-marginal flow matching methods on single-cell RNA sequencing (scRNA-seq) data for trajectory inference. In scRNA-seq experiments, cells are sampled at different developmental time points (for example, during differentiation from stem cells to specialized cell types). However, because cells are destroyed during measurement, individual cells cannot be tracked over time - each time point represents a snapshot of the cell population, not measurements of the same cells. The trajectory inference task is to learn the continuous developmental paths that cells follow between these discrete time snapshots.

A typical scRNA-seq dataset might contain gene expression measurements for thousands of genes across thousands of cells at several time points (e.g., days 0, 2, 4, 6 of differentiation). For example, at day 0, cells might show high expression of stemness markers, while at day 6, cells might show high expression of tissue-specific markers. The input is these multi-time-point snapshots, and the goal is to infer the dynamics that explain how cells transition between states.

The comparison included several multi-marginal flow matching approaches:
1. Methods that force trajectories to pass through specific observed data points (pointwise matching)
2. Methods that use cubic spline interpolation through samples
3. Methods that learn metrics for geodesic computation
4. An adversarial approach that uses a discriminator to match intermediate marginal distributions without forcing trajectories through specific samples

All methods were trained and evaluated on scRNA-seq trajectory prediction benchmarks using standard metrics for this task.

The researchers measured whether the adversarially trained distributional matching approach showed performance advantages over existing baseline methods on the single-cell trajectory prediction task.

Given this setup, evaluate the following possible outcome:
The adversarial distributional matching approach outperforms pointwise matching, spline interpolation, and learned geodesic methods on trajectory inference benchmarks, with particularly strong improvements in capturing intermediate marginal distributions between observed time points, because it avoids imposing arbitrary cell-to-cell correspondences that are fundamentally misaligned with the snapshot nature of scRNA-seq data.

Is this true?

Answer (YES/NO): NO